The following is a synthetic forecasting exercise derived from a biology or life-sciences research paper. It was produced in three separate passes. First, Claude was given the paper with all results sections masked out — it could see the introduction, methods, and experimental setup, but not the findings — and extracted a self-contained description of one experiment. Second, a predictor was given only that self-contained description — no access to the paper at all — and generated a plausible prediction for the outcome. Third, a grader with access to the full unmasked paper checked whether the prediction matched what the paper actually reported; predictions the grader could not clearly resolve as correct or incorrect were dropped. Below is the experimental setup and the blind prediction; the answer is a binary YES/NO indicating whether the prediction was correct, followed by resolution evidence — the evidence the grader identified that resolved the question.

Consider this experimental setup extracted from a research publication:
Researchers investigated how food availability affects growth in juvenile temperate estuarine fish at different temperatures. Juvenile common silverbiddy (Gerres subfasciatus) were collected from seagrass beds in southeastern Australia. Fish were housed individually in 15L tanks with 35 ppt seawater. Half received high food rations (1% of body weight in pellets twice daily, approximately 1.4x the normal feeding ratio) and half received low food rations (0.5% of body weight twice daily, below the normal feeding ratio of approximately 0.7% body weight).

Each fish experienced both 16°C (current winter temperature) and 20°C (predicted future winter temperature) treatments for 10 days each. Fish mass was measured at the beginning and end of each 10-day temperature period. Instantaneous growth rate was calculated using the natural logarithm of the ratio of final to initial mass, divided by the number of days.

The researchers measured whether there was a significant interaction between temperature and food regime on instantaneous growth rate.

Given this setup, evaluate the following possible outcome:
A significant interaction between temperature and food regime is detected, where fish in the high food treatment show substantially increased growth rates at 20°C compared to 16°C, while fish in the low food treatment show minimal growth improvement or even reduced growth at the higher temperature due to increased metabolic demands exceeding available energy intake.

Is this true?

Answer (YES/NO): NO